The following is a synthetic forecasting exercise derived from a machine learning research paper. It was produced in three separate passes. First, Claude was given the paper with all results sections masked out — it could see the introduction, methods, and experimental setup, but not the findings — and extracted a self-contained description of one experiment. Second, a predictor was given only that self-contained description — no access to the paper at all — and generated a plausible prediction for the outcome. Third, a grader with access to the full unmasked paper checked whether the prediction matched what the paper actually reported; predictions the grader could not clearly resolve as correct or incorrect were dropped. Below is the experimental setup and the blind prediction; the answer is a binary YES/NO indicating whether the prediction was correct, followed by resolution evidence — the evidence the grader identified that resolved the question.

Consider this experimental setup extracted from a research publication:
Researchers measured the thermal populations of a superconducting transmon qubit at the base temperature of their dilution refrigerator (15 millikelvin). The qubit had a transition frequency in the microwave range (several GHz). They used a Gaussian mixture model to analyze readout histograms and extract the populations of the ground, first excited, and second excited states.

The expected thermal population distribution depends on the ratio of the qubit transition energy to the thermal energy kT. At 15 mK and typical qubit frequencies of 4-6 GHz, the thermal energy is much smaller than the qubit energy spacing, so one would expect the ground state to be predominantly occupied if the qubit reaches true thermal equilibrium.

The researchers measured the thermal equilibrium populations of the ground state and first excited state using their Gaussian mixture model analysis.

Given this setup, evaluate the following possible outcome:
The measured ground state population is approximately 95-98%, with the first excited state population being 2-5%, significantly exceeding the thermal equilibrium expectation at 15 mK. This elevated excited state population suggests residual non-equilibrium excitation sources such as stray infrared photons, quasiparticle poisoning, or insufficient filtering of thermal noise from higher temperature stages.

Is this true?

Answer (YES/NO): NO